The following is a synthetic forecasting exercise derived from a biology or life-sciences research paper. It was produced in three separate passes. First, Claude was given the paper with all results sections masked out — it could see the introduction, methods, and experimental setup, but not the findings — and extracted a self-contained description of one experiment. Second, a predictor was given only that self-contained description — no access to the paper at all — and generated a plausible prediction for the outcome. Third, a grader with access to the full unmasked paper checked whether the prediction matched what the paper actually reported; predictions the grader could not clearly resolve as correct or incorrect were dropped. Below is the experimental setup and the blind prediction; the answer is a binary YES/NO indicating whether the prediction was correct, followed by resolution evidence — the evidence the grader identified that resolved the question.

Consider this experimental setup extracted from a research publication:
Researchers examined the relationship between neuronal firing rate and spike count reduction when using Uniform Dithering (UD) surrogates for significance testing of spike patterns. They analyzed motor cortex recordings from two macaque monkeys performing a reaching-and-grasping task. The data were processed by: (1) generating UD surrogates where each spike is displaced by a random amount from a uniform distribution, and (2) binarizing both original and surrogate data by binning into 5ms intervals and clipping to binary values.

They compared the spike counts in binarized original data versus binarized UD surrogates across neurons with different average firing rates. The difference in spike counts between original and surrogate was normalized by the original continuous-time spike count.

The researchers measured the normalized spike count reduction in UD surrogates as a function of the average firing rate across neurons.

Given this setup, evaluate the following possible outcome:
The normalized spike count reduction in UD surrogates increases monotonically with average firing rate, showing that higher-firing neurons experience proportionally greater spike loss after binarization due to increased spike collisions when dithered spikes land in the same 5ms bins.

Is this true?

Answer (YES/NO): YES